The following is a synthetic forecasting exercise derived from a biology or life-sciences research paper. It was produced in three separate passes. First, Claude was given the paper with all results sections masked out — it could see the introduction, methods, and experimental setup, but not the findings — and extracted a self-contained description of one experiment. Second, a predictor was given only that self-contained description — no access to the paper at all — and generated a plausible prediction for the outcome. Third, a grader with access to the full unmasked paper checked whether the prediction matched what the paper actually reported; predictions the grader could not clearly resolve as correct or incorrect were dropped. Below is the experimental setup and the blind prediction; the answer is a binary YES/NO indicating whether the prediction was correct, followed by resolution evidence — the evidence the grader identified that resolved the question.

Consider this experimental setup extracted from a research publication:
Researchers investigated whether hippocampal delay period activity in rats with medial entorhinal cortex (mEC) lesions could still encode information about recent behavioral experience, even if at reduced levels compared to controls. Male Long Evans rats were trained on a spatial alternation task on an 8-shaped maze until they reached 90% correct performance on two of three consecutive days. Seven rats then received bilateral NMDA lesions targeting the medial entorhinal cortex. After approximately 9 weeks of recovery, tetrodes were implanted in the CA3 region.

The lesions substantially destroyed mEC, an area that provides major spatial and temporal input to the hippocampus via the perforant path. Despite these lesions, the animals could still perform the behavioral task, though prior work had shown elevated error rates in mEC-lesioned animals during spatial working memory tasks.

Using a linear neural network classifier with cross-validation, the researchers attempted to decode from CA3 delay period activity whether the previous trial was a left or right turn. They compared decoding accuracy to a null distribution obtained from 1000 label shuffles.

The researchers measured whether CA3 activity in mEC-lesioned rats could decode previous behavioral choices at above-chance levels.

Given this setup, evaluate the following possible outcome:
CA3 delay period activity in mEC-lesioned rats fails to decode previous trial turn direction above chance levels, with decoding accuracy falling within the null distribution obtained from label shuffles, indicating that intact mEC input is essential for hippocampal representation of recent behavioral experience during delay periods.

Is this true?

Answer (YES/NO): NO